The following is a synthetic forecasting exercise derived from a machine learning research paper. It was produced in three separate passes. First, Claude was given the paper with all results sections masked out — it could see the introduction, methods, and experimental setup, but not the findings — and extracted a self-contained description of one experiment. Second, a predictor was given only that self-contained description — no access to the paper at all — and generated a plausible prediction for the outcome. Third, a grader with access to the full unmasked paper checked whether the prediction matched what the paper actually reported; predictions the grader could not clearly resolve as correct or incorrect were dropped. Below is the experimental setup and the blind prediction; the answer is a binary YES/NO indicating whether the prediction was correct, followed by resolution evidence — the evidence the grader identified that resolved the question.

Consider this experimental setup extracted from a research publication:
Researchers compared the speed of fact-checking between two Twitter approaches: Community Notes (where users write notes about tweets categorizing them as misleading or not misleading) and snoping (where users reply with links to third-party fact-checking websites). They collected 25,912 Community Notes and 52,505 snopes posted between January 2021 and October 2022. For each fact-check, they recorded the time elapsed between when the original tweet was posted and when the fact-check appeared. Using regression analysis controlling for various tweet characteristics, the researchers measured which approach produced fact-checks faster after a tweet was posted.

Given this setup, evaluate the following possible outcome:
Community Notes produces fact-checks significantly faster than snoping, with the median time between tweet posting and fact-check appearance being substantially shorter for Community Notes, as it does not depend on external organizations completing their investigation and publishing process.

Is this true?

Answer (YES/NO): NO